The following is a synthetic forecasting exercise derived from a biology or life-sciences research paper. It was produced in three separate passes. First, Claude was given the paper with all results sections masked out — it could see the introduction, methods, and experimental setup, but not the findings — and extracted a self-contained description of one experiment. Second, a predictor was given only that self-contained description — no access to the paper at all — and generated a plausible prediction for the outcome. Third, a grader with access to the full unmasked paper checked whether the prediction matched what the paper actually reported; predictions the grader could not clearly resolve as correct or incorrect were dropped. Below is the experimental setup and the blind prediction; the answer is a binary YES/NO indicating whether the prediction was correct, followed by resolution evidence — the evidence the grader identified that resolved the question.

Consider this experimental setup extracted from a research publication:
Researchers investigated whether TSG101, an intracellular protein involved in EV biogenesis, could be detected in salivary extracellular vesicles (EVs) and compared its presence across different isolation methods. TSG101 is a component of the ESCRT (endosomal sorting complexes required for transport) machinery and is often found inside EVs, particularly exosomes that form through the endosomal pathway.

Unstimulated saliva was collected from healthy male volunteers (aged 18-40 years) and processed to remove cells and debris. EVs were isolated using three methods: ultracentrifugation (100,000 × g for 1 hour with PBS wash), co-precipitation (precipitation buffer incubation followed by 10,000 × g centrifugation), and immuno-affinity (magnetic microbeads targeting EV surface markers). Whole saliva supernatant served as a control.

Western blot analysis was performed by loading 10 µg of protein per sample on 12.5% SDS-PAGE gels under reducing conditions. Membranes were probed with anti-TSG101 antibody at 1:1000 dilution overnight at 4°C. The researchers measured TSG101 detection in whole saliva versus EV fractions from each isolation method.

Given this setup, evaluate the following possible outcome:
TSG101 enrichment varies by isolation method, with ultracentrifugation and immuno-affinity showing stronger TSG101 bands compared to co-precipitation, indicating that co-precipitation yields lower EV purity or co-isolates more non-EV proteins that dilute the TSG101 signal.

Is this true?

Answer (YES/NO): YES